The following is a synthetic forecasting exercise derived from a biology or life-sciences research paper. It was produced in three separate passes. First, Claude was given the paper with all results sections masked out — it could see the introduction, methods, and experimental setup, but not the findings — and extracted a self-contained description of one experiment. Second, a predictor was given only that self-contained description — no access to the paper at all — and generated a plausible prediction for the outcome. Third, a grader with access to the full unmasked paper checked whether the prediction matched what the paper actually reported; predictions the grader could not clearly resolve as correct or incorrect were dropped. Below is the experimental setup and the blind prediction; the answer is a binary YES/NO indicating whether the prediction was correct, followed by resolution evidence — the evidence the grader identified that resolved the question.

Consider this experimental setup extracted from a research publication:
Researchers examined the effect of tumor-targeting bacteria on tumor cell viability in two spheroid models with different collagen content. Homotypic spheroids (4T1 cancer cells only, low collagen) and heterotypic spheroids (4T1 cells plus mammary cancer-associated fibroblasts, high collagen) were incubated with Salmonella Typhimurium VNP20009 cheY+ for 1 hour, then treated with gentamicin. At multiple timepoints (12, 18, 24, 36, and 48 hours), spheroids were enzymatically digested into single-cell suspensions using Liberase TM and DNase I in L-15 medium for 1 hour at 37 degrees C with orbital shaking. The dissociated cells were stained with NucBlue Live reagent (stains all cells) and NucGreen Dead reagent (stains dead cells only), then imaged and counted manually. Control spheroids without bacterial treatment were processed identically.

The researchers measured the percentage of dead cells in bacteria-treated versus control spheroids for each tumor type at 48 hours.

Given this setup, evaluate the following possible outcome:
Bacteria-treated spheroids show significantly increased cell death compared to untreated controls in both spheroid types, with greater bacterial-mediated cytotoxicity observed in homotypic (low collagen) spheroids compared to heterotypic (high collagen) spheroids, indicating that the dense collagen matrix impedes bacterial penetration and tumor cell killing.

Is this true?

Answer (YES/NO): YES